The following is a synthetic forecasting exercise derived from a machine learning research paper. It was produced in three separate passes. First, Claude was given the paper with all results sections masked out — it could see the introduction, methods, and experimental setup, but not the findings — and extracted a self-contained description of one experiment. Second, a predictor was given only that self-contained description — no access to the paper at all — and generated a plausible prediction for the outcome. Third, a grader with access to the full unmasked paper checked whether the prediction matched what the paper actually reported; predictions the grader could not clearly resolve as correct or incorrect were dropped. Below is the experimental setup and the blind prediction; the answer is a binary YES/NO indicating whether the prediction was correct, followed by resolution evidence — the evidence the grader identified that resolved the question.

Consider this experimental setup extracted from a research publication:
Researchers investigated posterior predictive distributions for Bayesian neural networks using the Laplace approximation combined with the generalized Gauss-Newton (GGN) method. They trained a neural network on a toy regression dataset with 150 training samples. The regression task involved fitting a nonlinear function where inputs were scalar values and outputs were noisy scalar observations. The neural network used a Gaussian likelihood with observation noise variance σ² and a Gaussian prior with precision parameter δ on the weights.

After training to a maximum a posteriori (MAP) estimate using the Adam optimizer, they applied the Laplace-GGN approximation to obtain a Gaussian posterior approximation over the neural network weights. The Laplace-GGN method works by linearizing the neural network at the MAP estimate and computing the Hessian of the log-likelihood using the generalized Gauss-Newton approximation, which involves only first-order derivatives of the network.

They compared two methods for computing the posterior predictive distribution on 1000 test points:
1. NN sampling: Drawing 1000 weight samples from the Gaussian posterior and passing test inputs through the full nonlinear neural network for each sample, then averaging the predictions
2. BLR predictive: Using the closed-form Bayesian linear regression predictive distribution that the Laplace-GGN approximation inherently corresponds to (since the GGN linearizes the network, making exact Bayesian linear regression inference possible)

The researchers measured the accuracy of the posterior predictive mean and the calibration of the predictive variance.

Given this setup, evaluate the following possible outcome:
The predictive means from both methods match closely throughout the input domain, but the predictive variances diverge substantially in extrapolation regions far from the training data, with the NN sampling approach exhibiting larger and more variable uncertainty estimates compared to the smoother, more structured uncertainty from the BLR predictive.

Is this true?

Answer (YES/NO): NO